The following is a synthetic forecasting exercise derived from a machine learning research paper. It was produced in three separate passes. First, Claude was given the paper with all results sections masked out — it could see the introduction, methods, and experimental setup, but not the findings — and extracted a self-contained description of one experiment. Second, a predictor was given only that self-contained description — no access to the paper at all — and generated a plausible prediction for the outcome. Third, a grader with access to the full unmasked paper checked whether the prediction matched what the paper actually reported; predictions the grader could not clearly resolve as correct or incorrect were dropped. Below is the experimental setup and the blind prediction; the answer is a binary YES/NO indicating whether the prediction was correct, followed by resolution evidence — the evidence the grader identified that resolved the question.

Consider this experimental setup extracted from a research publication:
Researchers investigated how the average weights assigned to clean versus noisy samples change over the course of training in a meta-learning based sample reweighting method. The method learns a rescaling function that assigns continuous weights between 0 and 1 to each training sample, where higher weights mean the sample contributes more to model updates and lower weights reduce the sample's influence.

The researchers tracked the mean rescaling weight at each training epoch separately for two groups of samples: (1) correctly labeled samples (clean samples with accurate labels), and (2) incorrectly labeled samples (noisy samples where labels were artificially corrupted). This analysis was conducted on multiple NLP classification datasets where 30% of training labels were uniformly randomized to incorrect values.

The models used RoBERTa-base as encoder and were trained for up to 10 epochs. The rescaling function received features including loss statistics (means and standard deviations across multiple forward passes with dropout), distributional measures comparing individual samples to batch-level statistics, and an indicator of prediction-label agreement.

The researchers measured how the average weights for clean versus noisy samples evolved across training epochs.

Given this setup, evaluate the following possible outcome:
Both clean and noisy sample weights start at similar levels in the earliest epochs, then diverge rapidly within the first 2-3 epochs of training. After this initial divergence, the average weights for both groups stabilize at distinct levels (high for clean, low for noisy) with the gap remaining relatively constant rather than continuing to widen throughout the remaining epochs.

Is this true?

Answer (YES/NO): NO